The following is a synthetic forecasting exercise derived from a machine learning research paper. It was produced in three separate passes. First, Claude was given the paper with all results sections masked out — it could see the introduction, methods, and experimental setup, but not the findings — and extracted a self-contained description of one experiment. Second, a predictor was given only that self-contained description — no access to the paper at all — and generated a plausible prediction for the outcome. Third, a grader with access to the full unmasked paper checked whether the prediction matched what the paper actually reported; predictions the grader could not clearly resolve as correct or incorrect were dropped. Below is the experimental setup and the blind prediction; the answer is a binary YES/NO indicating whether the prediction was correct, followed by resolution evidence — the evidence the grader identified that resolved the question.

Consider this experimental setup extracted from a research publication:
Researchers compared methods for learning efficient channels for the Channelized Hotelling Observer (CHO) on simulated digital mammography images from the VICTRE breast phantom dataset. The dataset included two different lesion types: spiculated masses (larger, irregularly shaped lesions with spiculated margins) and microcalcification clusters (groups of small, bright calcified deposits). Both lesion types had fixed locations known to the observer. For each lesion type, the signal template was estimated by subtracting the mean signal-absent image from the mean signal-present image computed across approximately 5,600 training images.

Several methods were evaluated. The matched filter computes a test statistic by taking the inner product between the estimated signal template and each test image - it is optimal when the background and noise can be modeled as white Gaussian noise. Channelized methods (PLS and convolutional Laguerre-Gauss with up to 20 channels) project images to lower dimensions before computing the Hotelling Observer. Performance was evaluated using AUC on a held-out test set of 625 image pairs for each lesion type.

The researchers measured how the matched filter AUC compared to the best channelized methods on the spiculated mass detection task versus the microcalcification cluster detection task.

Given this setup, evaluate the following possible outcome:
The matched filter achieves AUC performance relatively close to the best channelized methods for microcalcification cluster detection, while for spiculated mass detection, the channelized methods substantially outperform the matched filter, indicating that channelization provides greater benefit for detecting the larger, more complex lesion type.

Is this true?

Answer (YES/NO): NO